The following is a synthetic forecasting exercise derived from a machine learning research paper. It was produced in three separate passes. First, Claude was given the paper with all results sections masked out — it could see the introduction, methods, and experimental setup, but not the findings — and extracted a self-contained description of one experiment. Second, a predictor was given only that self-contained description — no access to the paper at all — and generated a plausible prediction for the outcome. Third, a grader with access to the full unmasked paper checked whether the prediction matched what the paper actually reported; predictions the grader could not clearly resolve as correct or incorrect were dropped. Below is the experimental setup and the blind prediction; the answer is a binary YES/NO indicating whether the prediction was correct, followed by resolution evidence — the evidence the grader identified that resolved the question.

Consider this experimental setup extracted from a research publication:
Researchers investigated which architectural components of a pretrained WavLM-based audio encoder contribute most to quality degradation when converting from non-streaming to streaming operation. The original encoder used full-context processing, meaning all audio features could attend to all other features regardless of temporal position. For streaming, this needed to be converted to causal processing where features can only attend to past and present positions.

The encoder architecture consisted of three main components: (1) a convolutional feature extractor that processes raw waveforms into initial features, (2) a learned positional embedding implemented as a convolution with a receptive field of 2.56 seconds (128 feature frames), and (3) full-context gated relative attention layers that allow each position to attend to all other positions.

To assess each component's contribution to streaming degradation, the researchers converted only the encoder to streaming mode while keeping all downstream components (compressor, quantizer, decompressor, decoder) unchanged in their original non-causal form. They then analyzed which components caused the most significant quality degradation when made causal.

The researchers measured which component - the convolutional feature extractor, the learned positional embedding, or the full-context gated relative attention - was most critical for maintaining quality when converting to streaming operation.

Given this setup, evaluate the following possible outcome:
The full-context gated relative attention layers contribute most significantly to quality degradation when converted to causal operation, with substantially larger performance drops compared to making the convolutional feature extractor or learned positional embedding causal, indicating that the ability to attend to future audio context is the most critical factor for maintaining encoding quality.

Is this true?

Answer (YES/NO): NO